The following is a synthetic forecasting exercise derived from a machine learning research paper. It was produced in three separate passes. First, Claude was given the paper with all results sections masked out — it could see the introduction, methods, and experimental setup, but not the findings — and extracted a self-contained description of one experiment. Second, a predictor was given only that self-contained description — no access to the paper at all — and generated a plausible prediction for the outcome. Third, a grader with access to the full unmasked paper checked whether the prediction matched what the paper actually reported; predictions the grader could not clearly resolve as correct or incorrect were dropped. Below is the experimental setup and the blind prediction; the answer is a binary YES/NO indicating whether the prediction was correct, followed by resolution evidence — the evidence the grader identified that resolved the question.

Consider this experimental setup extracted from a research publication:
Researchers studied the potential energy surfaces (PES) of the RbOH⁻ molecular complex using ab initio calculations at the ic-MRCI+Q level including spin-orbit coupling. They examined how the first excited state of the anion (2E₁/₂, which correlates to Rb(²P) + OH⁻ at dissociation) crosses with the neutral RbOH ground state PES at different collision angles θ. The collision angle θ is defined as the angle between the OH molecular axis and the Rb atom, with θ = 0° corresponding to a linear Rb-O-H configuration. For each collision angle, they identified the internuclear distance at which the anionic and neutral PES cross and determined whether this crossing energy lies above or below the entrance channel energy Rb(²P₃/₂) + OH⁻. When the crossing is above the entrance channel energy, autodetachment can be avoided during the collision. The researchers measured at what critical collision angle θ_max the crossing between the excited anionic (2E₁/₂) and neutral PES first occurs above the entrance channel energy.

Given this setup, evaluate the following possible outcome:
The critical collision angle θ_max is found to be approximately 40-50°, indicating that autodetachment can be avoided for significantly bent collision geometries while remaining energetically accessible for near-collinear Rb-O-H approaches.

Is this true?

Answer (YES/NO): NO